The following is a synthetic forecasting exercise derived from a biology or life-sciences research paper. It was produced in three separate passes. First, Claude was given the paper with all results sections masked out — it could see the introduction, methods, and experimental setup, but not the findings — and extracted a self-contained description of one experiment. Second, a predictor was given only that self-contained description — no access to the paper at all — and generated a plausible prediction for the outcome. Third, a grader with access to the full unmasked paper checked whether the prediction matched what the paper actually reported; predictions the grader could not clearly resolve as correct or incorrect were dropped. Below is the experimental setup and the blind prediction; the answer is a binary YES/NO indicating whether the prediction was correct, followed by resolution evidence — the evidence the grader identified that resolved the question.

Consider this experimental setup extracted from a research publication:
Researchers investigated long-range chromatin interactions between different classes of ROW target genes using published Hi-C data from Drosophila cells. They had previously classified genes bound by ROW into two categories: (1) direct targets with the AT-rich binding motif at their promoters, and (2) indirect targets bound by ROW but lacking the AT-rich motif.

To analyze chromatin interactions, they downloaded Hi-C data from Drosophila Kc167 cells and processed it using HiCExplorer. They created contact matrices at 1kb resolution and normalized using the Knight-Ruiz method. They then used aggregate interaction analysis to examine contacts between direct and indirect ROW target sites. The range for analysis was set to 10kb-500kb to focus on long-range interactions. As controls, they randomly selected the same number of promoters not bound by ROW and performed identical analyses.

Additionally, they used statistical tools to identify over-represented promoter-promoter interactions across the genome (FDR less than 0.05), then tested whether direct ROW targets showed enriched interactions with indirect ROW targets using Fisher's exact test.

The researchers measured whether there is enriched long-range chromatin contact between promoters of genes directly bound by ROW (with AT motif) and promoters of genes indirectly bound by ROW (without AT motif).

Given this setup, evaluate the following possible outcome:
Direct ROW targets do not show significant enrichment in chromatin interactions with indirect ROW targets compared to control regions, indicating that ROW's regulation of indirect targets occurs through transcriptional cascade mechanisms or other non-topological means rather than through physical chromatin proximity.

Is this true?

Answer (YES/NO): NO